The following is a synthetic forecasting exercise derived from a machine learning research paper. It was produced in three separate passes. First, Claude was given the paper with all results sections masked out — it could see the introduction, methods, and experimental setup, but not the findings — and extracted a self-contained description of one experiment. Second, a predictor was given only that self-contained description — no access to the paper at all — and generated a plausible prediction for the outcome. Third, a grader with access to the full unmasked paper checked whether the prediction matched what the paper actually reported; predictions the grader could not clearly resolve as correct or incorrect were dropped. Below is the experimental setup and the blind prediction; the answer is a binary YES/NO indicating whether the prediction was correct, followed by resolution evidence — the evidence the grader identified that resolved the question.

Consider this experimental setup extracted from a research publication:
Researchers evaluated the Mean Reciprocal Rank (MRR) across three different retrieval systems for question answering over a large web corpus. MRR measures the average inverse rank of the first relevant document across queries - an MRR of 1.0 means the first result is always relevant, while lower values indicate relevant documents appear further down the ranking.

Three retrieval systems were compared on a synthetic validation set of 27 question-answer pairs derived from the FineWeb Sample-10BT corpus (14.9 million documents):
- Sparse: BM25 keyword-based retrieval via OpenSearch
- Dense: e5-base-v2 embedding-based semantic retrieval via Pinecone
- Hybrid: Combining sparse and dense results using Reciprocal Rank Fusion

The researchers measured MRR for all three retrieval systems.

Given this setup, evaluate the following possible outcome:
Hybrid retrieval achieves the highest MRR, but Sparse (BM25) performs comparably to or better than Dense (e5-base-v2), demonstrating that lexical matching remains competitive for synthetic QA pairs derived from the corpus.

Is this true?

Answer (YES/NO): NO